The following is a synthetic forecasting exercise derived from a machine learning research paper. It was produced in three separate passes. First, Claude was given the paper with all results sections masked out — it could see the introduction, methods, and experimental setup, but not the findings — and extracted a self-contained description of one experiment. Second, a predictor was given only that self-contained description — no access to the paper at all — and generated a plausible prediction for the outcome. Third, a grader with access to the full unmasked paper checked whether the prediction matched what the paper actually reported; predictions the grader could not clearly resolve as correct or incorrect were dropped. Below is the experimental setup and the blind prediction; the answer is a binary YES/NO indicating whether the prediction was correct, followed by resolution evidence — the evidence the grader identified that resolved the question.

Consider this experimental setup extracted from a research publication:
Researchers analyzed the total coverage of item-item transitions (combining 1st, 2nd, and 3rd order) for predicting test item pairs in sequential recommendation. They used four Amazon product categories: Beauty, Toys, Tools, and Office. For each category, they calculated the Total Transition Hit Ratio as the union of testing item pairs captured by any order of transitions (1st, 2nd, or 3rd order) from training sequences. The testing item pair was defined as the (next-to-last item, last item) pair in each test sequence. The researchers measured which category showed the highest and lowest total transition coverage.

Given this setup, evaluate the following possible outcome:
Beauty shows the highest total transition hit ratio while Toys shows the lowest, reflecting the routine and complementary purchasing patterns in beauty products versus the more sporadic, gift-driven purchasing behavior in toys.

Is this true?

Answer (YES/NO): NO